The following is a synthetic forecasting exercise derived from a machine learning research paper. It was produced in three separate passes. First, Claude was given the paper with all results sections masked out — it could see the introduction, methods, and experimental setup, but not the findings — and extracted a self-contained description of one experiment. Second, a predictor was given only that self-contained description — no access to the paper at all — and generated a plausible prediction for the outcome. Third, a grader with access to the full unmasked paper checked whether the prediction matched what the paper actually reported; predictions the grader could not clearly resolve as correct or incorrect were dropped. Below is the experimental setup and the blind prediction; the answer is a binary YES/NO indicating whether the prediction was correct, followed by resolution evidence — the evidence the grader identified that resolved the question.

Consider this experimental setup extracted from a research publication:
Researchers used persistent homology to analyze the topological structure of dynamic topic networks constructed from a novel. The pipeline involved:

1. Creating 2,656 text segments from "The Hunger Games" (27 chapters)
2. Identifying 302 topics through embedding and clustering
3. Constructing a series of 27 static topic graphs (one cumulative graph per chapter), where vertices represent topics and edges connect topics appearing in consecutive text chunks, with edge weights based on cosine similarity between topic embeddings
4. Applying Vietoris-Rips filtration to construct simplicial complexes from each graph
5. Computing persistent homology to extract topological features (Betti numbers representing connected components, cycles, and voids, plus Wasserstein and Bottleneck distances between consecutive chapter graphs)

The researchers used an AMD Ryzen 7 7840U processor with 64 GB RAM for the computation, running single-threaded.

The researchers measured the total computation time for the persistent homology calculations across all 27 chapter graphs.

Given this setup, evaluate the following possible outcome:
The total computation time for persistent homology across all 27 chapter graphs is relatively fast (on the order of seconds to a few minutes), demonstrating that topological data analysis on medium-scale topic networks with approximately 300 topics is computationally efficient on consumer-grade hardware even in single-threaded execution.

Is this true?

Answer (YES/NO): YES